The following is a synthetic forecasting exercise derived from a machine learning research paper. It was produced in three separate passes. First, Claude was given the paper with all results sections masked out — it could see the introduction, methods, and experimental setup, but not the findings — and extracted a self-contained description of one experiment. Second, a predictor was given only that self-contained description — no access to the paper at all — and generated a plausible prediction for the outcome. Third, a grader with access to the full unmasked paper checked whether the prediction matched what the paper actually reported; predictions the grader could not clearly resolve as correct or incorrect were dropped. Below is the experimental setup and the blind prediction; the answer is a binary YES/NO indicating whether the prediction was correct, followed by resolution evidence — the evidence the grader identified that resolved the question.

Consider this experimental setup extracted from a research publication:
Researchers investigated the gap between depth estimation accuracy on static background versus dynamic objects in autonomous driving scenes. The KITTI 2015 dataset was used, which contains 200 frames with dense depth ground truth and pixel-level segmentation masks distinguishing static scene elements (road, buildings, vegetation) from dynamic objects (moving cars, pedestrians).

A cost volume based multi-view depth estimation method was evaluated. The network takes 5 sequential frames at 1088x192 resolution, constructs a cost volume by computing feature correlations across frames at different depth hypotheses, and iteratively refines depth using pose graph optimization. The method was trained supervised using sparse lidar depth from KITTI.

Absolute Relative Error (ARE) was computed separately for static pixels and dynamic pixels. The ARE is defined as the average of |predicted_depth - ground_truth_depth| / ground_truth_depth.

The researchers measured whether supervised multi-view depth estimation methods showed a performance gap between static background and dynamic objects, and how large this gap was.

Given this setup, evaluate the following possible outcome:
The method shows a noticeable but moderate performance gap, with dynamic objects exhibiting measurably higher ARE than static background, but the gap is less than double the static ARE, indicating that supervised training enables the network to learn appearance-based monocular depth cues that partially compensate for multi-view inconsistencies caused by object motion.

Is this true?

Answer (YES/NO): NO